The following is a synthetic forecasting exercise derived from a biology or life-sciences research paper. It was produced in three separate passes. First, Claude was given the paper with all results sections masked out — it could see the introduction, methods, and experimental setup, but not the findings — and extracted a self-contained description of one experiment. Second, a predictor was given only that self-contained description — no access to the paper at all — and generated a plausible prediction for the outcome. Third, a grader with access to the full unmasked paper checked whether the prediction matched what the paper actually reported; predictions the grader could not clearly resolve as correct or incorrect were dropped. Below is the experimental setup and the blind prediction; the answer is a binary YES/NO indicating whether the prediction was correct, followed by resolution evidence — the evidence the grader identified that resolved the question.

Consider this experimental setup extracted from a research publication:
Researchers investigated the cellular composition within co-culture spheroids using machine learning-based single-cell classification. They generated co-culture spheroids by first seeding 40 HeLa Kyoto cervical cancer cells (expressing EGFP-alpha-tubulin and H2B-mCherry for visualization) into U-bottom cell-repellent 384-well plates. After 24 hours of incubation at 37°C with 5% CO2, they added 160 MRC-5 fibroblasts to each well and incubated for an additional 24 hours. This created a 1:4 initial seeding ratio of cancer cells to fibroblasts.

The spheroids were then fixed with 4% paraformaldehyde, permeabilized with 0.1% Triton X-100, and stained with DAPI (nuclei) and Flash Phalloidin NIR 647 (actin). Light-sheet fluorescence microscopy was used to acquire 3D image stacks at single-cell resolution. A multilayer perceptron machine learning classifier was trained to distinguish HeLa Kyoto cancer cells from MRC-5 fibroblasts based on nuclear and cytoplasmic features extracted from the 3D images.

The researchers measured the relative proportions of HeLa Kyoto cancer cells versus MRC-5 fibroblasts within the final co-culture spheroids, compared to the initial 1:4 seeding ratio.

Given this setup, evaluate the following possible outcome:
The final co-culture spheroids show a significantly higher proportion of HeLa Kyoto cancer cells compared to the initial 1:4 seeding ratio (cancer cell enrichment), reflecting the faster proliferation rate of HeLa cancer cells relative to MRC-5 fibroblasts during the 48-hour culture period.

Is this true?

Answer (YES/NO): YES